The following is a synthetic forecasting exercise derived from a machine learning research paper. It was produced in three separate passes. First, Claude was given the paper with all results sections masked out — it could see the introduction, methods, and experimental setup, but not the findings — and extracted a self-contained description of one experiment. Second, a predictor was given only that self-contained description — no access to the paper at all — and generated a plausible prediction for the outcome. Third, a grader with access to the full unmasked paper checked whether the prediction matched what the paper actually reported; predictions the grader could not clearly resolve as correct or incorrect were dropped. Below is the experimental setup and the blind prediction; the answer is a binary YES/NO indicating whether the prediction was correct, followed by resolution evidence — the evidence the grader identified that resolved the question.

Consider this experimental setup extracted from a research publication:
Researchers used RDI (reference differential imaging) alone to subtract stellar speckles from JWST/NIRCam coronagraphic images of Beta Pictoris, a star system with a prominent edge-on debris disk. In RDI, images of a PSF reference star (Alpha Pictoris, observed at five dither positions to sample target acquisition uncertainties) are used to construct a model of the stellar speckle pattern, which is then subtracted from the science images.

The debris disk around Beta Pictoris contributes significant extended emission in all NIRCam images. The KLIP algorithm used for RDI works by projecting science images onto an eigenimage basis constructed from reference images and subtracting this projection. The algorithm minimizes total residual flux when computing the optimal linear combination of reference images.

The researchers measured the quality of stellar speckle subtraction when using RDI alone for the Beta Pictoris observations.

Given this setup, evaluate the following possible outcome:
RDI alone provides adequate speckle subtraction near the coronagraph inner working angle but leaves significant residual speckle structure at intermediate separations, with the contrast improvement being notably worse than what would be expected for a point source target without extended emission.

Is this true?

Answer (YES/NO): NO